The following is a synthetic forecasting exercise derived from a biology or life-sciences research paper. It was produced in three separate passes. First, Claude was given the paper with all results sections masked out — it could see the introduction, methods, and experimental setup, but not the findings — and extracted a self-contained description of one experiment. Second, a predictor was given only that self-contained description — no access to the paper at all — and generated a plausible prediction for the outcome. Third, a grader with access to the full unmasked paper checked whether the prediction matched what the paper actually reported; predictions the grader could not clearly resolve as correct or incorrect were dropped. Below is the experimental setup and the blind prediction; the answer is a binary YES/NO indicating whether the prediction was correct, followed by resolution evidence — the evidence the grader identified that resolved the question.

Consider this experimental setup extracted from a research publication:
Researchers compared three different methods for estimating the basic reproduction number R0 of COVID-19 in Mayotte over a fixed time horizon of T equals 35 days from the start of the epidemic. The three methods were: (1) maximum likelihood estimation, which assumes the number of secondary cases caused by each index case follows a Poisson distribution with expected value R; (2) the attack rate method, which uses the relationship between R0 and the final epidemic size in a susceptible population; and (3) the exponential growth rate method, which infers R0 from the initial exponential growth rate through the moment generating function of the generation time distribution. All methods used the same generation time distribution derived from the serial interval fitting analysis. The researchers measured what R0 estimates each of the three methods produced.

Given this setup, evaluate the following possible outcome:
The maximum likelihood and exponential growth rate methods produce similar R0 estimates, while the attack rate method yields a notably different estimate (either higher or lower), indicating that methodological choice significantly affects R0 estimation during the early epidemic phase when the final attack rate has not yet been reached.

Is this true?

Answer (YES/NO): NO